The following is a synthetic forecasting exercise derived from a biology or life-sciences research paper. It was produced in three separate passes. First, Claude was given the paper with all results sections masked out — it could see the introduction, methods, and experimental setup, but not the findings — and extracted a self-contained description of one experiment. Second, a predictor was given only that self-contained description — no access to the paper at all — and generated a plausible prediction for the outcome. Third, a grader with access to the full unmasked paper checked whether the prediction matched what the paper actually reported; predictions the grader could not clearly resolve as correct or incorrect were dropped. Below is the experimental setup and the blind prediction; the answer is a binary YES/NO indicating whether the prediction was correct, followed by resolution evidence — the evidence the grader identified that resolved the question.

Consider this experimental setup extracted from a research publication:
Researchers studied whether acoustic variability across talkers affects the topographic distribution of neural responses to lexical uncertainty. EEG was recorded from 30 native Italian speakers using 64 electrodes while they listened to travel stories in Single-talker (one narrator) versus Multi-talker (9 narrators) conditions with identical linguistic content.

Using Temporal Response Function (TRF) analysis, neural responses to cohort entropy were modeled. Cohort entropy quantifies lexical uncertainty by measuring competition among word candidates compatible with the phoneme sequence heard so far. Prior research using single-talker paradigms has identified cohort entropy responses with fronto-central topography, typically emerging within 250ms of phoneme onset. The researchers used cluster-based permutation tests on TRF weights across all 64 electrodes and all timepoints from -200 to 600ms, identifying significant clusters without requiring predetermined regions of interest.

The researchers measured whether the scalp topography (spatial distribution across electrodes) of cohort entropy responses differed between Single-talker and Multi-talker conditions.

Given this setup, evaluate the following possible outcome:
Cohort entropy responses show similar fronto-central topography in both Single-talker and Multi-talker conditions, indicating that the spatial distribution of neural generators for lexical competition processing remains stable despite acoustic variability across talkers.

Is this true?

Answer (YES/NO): NO